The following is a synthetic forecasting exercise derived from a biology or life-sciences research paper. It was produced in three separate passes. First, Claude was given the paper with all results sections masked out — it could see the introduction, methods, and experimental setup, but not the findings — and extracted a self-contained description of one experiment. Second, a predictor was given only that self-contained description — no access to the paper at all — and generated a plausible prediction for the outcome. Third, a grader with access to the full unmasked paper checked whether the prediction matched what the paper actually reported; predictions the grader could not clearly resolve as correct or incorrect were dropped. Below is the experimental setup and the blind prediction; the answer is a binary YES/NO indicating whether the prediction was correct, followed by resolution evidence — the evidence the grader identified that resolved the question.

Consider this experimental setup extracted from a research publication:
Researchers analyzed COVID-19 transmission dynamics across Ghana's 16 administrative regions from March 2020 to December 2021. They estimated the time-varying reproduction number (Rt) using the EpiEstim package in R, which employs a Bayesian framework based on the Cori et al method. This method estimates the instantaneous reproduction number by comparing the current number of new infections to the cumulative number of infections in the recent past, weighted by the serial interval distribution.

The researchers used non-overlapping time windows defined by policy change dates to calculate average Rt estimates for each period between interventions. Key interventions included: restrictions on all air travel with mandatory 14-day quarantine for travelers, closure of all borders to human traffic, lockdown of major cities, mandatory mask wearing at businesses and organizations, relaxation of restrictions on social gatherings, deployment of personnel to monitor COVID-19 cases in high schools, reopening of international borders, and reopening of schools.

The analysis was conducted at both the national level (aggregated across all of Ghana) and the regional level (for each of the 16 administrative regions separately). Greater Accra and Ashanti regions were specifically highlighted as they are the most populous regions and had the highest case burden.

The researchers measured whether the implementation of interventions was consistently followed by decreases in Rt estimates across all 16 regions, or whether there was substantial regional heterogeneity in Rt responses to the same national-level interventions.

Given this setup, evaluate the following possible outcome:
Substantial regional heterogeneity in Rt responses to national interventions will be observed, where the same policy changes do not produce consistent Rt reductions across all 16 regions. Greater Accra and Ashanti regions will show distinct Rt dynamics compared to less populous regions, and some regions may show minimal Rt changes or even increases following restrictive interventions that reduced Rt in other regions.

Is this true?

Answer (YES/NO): YES